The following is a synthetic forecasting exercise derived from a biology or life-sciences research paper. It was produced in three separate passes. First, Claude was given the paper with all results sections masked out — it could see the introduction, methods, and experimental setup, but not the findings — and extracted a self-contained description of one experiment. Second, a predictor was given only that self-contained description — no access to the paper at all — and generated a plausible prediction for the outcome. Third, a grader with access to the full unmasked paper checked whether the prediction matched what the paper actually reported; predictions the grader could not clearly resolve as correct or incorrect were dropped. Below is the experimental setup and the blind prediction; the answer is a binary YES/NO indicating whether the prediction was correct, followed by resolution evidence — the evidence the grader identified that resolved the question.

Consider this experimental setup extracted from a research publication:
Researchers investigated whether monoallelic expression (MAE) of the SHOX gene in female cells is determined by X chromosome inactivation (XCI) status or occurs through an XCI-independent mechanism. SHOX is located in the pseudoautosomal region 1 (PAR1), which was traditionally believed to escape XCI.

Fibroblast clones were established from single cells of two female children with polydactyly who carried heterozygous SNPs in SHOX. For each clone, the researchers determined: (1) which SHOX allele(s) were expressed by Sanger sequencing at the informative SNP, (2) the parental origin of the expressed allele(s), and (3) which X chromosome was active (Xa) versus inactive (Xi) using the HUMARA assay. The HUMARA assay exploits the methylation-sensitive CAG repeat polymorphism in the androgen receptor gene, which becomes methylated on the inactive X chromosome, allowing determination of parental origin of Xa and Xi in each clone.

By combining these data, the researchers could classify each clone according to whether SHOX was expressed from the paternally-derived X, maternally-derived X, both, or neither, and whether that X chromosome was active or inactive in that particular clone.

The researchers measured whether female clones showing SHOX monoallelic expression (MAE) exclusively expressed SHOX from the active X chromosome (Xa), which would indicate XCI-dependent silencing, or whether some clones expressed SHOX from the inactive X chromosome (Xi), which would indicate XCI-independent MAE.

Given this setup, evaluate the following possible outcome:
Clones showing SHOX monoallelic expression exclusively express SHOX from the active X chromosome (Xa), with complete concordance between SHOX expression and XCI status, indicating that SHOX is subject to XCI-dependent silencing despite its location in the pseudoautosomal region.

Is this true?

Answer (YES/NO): NO